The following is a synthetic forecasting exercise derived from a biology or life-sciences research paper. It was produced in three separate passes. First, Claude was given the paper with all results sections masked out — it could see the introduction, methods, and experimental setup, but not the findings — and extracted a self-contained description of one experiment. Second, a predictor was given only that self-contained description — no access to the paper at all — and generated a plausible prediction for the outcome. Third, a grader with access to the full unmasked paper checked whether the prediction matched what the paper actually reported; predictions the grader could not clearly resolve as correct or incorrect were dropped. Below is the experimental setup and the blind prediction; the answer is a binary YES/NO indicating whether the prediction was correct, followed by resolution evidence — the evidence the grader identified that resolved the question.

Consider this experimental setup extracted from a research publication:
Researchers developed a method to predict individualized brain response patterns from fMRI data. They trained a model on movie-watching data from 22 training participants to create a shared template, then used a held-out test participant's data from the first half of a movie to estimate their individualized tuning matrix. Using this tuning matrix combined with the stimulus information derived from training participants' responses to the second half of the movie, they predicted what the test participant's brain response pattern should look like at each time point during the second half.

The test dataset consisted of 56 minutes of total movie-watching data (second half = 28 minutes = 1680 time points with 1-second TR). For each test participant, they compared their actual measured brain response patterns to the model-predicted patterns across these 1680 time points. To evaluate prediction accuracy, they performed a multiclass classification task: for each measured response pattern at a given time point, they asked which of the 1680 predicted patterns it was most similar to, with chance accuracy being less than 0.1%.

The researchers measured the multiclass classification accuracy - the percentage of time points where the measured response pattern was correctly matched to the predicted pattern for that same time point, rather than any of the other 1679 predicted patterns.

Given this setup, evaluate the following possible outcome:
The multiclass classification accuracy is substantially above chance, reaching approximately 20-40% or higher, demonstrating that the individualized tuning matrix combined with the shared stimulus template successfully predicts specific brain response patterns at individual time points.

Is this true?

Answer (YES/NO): YES